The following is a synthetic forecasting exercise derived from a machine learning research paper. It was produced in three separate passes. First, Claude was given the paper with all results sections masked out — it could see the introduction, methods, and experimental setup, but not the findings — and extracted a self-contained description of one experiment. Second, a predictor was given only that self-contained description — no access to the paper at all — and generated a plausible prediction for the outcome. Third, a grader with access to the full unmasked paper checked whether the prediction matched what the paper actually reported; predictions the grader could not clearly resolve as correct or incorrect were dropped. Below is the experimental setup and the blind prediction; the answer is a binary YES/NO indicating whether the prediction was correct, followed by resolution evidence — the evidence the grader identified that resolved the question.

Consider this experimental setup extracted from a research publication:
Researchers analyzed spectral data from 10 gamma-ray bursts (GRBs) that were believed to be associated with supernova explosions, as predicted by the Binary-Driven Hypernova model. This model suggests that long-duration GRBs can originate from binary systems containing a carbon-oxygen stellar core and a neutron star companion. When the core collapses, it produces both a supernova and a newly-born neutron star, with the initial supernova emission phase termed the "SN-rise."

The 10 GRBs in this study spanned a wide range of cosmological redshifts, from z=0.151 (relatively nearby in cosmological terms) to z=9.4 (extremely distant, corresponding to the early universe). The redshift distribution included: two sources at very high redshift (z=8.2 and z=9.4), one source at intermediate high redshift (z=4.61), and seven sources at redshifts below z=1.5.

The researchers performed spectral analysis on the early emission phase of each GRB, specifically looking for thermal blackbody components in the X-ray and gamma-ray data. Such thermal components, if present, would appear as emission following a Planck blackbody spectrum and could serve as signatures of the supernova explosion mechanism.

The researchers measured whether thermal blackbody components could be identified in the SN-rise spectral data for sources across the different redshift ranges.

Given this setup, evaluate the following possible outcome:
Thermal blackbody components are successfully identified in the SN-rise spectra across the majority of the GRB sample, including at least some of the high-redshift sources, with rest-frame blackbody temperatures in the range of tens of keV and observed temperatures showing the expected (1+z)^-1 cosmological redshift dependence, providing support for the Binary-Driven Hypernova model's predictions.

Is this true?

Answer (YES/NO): NO